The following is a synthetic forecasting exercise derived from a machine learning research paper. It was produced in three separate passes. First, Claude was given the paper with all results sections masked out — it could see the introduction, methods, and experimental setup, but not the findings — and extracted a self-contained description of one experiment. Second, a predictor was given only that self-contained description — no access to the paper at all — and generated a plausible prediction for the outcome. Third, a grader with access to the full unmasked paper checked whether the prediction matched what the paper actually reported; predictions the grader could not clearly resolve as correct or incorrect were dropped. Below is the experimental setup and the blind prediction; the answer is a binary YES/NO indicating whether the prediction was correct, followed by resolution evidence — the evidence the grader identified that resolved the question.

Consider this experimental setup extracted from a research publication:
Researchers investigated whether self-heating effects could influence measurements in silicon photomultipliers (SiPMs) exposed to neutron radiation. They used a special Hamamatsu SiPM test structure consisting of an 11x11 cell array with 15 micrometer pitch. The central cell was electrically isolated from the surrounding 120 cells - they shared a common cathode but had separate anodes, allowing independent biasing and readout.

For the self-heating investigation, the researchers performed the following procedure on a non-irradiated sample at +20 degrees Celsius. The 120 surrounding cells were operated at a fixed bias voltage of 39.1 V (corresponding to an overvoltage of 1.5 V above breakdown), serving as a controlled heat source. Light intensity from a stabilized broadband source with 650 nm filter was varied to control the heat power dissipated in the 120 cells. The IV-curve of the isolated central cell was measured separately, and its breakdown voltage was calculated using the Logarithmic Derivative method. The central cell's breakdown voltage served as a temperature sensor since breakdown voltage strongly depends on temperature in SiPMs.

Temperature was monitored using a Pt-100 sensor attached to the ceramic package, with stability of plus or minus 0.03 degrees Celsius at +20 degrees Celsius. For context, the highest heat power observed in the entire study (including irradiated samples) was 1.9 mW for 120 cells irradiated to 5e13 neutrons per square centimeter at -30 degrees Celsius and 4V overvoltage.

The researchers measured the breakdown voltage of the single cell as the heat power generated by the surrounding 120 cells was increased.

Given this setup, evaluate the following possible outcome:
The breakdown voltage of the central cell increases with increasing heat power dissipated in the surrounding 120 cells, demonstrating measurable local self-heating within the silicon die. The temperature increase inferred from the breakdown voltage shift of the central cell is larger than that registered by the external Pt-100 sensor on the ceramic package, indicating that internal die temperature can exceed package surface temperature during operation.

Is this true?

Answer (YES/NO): NO